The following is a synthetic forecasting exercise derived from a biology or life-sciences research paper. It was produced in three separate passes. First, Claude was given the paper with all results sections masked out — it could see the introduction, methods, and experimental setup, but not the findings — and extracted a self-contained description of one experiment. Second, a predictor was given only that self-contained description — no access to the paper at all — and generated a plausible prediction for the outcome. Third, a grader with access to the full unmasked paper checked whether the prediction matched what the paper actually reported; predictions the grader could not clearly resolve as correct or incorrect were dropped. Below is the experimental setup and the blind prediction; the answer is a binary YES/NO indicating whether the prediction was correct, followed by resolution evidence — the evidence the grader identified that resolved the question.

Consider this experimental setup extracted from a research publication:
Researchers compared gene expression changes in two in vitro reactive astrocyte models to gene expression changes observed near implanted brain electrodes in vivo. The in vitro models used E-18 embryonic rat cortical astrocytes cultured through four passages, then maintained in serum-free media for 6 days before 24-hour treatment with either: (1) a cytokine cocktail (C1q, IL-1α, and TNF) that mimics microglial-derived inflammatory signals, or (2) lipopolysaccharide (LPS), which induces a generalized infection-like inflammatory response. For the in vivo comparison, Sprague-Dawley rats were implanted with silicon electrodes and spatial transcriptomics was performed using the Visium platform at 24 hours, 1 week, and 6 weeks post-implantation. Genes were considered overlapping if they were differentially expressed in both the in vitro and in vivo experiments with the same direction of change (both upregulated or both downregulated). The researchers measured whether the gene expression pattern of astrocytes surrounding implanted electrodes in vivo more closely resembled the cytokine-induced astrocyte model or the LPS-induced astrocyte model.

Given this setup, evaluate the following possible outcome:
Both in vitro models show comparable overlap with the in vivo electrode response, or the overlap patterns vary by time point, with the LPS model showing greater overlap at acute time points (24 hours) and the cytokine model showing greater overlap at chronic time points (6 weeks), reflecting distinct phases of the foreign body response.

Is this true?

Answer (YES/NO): YES